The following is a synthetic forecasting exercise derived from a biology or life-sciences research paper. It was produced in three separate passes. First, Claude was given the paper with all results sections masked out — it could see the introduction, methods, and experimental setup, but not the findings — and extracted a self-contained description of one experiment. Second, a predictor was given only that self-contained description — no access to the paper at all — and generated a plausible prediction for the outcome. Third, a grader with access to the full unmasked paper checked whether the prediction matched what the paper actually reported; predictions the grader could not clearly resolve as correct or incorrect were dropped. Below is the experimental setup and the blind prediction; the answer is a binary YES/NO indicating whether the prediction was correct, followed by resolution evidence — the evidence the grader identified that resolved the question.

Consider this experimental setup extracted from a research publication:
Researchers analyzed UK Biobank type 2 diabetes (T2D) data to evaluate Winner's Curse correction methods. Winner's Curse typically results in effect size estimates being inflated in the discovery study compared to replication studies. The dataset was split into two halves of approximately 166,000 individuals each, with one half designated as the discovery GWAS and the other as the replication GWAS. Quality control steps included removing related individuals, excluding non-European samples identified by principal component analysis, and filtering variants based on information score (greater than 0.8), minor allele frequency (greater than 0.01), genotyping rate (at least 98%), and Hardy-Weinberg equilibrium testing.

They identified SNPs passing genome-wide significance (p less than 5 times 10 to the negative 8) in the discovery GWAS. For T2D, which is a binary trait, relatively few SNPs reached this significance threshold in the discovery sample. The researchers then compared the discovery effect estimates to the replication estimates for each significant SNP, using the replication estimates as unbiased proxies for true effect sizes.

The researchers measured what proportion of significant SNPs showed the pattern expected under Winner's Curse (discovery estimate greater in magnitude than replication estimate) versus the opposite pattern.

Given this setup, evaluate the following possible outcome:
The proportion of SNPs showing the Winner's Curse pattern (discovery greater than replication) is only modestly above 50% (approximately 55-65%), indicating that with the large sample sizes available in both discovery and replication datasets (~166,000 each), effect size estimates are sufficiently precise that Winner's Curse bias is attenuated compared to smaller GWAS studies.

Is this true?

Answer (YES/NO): NO